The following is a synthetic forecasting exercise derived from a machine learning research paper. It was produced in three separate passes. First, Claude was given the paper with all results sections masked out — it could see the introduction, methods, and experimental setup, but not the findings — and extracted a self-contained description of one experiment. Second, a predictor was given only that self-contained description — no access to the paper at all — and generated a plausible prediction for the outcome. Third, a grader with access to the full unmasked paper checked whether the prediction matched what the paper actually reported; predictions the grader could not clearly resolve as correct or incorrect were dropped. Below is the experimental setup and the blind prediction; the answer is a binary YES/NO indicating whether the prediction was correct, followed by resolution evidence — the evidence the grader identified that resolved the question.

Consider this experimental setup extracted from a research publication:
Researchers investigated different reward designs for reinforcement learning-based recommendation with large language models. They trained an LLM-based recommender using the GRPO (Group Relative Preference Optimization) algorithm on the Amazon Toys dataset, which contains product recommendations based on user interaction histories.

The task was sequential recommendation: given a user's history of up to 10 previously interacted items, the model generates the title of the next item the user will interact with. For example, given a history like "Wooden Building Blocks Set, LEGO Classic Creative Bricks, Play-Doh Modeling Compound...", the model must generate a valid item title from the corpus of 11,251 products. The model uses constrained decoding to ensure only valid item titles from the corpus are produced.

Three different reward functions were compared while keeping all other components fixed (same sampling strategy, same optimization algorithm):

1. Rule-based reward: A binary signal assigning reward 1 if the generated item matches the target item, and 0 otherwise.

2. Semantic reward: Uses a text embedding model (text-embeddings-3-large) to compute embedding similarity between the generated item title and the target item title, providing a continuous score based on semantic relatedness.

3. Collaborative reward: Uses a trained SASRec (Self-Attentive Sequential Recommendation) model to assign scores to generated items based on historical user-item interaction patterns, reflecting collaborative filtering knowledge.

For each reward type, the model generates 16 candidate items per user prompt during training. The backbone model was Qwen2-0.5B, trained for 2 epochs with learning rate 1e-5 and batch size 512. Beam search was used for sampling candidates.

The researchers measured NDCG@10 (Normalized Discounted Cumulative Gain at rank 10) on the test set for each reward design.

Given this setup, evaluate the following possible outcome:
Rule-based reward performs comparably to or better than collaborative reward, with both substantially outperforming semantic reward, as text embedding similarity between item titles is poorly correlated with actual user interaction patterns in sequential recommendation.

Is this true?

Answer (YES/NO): NO